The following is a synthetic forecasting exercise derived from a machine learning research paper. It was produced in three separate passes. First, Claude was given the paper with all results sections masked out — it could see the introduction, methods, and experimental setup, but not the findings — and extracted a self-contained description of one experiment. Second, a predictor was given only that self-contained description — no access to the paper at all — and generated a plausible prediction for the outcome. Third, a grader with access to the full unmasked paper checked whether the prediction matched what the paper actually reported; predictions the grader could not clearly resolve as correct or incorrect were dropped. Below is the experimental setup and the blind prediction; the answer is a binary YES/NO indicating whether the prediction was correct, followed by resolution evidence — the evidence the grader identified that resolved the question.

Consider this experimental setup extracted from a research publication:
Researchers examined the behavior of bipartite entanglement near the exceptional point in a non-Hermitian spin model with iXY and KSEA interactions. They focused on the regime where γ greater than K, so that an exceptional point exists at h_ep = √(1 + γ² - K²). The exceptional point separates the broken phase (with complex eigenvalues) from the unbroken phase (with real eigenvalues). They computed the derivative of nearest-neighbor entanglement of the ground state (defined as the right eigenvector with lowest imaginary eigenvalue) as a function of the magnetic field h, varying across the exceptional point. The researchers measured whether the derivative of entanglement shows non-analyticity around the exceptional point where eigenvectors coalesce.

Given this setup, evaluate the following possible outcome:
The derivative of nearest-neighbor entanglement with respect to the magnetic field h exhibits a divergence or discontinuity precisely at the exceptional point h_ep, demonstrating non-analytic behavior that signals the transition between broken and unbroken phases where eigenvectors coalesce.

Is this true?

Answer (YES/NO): YES